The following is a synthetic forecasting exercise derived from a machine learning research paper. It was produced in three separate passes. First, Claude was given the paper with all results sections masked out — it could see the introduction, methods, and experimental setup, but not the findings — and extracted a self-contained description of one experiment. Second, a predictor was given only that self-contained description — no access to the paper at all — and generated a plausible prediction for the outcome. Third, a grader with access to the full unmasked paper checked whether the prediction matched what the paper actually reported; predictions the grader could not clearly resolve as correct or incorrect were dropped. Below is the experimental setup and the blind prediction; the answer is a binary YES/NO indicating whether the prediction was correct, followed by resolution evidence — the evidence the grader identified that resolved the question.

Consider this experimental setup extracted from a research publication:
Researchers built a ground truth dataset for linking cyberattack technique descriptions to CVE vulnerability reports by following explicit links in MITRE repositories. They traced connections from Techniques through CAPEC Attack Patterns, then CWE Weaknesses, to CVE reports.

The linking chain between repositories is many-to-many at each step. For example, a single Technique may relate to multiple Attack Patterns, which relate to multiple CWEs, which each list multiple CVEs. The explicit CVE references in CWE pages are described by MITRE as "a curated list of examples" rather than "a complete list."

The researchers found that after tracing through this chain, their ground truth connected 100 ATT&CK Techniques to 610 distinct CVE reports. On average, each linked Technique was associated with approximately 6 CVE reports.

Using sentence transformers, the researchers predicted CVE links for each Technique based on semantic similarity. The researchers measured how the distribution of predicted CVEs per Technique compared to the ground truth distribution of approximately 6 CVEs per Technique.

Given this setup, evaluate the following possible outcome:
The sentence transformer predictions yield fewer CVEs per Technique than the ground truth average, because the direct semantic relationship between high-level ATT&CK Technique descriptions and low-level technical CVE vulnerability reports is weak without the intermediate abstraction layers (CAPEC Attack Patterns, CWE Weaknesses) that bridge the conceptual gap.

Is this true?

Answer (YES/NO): NO